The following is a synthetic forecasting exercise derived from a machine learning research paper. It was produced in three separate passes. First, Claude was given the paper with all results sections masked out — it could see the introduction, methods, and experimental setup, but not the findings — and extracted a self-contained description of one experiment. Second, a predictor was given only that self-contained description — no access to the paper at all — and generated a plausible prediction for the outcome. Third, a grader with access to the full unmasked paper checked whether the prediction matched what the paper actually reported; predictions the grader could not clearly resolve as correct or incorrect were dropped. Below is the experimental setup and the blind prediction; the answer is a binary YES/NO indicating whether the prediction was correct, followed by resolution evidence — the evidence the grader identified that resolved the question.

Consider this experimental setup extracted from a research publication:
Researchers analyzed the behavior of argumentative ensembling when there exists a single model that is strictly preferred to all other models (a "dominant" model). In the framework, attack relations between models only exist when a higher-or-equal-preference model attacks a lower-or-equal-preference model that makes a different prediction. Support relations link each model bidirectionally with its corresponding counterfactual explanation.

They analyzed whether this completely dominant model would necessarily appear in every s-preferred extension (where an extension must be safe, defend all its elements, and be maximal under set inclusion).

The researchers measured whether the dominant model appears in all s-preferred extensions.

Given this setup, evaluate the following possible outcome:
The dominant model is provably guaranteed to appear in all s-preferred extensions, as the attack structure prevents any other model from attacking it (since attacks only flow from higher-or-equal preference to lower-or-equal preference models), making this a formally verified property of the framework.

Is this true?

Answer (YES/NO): YES